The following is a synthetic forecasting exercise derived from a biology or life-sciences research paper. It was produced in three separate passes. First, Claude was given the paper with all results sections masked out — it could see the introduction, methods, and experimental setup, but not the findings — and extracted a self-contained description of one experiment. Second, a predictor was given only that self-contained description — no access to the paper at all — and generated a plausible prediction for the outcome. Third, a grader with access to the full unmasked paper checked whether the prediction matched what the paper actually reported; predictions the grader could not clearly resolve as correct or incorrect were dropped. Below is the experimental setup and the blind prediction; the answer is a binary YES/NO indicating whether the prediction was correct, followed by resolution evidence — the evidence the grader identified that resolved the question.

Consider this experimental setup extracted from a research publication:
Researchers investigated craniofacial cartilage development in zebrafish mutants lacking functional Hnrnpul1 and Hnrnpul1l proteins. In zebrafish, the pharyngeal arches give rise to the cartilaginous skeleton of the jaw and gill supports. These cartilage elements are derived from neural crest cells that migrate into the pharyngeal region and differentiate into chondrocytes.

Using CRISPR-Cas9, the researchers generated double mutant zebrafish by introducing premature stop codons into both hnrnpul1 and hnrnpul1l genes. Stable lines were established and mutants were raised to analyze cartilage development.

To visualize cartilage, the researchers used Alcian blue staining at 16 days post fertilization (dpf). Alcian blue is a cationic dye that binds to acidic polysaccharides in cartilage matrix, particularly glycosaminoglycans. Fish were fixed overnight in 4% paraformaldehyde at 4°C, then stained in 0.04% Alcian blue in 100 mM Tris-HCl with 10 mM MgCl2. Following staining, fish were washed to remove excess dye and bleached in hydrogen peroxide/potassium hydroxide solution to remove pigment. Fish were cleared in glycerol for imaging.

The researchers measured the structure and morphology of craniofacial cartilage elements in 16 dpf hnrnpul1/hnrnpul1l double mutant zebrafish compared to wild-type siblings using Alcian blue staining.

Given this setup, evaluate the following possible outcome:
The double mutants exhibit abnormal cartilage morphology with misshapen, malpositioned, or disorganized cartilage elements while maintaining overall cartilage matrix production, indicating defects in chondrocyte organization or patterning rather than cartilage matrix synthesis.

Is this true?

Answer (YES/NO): NO